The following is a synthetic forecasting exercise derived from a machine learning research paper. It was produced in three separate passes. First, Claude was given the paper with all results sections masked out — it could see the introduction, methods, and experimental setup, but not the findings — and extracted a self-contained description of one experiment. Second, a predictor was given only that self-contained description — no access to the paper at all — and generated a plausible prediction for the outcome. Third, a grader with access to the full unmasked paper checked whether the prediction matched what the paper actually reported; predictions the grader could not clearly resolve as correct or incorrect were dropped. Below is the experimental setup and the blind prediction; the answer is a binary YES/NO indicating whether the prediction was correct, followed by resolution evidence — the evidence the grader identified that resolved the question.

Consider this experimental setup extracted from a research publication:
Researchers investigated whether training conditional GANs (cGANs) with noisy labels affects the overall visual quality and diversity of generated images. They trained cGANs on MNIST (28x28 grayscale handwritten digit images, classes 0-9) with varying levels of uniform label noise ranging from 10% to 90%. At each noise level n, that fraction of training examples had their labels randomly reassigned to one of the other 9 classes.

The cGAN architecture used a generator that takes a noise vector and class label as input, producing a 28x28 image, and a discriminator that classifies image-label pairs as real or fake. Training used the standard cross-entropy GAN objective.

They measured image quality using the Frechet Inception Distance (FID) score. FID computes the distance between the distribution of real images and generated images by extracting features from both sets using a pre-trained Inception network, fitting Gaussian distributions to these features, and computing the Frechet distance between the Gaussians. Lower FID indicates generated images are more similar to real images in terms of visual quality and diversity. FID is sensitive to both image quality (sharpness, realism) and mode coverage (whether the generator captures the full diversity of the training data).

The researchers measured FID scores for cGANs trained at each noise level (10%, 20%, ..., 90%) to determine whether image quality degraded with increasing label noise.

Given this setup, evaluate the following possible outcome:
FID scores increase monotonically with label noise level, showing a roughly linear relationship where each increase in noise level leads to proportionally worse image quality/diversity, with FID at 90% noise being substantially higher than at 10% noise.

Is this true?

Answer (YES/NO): NO